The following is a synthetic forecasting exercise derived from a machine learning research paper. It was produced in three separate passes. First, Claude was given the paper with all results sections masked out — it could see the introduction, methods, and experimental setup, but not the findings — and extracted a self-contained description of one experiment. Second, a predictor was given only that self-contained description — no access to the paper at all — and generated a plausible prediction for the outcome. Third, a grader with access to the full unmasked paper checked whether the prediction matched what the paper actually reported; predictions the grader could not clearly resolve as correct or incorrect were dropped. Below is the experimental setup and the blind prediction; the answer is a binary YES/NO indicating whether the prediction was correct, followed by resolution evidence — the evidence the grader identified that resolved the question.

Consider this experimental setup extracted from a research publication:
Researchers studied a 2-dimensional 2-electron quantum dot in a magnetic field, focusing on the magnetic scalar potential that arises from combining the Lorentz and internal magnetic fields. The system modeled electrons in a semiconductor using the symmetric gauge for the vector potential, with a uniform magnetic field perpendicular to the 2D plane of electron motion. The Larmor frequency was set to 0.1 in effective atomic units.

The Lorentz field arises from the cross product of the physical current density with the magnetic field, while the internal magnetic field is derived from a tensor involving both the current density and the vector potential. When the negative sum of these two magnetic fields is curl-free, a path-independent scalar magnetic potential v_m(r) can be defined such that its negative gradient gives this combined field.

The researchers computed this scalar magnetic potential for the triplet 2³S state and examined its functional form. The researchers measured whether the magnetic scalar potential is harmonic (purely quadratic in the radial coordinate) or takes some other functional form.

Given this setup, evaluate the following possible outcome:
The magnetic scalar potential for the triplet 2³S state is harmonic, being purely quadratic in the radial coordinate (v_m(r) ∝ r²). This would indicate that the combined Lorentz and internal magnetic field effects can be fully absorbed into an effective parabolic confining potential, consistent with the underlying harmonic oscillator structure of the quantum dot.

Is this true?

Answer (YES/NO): YES